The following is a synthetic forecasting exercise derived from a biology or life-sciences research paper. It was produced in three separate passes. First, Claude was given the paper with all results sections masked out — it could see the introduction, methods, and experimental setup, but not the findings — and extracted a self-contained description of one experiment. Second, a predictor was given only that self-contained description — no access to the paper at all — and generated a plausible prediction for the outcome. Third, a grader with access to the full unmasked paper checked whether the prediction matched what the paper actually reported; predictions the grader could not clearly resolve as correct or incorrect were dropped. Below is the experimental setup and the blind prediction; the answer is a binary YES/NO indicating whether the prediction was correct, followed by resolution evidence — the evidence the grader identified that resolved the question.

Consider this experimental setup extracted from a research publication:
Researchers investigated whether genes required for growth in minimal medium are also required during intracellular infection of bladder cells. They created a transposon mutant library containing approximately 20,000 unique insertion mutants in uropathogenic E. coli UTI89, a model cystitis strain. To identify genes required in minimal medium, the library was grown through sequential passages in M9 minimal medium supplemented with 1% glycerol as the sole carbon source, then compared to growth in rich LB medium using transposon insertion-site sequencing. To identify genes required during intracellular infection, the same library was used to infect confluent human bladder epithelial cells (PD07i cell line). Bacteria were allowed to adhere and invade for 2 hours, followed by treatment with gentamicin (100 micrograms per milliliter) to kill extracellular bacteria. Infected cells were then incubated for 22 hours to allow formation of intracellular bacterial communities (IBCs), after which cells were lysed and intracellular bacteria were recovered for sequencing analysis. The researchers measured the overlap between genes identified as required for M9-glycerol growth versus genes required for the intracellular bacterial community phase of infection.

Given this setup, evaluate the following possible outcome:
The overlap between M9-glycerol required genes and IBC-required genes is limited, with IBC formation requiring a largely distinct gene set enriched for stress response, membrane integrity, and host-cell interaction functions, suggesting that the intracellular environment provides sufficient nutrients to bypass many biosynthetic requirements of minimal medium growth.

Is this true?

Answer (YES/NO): NO